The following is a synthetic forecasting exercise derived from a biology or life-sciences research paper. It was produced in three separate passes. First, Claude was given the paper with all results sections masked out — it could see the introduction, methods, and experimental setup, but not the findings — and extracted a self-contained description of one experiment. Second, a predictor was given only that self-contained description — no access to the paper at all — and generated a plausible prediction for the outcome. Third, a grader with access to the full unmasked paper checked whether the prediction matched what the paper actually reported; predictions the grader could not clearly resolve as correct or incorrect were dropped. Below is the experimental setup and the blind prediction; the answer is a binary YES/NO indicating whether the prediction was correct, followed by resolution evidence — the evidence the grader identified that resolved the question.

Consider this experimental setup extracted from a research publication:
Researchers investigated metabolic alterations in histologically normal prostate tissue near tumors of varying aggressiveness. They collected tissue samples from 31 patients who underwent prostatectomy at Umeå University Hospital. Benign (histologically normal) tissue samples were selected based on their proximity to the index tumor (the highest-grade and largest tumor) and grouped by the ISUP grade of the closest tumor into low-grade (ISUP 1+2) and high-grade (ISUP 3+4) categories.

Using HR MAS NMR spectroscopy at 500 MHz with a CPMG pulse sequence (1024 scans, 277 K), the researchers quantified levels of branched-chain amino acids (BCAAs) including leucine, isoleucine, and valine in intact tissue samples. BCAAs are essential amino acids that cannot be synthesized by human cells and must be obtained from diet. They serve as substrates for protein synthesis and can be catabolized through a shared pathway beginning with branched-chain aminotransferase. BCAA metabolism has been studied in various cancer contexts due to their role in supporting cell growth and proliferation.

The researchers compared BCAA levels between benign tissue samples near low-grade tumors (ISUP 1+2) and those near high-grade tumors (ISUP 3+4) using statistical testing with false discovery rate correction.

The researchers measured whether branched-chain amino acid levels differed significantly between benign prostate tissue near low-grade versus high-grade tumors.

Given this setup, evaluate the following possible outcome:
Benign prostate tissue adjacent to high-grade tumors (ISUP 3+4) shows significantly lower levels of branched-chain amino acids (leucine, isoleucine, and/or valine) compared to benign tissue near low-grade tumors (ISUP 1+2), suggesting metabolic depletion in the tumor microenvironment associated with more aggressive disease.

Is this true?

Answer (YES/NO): NO